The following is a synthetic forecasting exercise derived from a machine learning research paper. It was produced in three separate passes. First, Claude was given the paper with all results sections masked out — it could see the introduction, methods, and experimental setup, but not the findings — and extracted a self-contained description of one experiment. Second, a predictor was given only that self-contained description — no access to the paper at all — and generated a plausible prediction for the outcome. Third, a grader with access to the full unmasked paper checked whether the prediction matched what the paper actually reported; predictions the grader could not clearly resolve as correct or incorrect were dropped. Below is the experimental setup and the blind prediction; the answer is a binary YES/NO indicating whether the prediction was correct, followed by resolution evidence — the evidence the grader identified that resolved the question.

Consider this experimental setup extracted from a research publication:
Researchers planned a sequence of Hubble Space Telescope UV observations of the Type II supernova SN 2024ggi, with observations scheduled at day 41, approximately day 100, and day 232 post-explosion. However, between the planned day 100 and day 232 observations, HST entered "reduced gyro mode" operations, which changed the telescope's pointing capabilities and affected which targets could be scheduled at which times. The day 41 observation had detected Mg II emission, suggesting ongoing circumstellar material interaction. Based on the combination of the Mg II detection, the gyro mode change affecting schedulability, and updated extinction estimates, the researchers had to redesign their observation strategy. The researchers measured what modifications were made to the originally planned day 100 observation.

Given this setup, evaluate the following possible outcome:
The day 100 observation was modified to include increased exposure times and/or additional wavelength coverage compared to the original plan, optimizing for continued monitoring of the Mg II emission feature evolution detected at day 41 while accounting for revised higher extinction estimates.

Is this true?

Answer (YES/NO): NO